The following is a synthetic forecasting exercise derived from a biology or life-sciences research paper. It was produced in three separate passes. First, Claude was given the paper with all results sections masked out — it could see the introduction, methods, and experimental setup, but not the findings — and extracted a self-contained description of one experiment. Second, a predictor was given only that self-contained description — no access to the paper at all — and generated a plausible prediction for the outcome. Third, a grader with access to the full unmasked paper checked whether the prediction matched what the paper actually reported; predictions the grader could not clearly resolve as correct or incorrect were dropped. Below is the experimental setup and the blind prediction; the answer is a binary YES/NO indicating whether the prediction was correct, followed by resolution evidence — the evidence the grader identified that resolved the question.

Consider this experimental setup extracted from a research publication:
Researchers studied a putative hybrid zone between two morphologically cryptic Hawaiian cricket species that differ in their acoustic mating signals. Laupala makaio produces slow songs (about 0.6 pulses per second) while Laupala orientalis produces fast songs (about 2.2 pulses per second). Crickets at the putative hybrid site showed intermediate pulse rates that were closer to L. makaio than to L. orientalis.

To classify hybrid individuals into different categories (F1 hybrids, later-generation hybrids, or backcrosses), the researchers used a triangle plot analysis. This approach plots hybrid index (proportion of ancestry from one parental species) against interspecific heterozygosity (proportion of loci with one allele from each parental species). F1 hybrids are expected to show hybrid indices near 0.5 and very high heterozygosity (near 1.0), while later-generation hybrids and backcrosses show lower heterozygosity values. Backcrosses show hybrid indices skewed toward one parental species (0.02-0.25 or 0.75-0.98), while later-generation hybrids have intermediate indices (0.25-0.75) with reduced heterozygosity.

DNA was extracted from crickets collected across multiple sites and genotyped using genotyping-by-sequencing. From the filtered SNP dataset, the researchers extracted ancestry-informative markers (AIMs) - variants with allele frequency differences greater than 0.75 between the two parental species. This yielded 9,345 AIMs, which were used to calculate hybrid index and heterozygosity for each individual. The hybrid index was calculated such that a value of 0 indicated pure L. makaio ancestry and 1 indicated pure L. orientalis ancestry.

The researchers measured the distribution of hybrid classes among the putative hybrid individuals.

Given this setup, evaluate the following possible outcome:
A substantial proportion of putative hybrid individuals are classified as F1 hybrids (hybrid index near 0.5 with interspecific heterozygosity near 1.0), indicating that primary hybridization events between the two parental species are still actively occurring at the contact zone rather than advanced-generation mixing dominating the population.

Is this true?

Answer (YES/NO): NO